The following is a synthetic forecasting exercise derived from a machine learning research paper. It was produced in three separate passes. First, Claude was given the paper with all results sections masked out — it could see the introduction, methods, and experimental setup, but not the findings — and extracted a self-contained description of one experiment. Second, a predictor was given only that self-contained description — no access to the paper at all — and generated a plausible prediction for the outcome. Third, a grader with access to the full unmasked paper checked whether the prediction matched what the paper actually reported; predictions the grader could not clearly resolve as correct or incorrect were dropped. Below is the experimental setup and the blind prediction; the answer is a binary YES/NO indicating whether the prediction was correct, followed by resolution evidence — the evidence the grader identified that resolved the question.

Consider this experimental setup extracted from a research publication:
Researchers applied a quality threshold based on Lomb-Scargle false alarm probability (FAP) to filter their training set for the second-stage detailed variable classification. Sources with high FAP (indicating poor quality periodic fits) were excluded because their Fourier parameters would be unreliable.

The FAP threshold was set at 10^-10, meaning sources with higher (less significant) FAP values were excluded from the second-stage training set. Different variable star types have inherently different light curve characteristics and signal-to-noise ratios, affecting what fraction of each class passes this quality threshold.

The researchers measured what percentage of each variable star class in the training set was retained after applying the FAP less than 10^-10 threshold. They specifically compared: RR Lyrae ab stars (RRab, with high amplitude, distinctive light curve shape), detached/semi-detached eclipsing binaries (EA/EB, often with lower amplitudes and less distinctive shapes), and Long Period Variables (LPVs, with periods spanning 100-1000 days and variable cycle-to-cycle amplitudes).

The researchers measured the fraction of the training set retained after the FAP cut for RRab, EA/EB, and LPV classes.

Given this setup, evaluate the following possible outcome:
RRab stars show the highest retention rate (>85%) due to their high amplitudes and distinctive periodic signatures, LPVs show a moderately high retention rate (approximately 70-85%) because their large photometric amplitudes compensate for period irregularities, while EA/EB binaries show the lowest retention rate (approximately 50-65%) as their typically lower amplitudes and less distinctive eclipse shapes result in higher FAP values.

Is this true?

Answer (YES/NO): NO